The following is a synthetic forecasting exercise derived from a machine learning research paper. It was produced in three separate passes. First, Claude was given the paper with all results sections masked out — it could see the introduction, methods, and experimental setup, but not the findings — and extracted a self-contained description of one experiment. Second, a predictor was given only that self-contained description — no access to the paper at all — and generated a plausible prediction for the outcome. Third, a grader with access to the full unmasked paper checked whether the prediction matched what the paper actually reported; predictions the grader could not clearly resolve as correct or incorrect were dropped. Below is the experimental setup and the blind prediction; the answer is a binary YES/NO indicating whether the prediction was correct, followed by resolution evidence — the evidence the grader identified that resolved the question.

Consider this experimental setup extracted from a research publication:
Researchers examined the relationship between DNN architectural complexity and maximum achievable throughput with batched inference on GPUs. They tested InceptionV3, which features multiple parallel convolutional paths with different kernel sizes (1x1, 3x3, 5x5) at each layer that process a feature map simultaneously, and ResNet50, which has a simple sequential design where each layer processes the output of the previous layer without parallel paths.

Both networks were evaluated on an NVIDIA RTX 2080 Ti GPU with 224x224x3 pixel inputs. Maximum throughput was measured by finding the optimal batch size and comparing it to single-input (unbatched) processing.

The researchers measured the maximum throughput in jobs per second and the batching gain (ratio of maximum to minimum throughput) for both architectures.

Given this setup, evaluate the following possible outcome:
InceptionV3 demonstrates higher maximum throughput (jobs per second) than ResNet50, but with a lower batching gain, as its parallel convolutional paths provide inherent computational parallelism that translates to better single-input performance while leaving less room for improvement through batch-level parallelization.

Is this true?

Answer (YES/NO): NO